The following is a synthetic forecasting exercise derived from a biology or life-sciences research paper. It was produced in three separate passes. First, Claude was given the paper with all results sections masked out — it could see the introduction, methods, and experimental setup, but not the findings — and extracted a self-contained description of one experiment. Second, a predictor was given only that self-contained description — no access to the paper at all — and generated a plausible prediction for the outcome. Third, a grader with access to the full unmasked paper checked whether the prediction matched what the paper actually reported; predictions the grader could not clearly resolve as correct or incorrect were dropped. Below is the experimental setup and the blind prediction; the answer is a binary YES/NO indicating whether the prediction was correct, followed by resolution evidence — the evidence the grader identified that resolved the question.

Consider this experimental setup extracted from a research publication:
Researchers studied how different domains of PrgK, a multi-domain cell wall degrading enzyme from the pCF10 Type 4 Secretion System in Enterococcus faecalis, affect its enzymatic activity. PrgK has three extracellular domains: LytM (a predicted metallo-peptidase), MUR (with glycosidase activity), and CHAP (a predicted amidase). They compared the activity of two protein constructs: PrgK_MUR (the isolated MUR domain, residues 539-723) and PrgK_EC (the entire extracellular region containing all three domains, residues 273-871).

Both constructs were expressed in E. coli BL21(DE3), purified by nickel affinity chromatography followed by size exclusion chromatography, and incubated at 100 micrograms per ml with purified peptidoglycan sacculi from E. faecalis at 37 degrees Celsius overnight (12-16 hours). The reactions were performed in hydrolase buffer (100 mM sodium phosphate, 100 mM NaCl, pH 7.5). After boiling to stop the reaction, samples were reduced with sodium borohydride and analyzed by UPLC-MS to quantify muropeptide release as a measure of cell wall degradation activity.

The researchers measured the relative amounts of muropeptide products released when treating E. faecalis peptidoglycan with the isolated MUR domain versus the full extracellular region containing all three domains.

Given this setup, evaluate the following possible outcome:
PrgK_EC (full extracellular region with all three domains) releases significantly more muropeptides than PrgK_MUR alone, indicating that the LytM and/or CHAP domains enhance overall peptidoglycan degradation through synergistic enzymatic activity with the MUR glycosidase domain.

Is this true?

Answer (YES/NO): NO